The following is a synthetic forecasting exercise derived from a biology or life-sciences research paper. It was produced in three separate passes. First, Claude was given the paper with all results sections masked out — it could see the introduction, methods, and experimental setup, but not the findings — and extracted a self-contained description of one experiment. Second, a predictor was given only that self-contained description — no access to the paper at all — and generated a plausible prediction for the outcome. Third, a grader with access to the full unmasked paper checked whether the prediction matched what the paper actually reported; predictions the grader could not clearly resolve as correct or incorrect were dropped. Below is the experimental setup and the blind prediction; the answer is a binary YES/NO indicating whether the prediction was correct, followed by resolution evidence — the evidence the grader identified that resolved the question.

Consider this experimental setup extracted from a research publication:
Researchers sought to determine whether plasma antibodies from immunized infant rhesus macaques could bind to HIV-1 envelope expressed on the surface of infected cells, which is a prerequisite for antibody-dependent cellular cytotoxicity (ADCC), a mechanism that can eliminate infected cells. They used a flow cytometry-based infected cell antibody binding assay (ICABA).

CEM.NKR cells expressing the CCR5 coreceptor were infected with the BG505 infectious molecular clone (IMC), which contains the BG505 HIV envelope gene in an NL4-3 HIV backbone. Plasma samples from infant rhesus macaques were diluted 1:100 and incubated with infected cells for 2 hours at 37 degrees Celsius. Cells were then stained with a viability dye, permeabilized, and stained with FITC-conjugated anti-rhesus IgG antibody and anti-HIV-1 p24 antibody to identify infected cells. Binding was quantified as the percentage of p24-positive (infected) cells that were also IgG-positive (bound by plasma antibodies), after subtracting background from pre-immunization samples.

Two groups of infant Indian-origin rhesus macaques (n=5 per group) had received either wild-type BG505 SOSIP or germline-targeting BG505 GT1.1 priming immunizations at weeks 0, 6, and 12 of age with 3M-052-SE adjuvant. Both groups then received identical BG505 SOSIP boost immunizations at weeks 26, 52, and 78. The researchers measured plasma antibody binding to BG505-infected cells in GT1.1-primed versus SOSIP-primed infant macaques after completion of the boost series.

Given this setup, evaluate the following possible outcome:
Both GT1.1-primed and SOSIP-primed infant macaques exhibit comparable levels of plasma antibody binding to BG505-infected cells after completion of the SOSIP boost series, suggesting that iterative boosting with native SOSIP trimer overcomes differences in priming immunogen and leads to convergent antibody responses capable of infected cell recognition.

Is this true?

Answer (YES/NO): NO